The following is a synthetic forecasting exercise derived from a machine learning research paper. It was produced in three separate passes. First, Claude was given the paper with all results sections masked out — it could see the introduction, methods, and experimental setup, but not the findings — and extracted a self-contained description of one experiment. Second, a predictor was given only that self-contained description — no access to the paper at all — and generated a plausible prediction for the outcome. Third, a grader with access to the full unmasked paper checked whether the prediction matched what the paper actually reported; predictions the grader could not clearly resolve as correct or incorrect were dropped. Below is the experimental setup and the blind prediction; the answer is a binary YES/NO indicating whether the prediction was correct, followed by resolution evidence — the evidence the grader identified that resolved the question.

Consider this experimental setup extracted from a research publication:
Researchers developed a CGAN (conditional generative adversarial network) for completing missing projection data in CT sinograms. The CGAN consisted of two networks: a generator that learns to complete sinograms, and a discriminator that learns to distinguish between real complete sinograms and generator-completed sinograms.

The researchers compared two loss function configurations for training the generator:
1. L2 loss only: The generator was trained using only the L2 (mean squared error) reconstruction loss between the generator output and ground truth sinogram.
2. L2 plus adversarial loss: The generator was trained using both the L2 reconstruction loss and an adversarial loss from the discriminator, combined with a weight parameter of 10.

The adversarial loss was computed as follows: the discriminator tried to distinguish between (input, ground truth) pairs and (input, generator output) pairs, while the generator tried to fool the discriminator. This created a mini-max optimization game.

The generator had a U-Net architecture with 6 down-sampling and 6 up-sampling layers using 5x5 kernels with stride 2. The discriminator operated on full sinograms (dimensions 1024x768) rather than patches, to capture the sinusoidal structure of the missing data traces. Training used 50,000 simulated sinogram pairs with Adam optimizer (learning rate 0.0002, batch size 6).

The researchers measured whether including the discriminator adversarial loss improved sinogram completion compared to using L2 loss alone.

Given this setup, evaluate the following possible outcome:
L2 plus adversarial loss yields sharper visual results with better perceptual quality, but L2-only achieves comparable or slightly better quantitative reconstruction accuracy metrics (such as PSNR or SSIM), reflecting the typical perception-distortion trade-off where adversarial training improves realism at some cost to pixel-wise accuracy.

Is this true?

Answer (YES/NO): NO